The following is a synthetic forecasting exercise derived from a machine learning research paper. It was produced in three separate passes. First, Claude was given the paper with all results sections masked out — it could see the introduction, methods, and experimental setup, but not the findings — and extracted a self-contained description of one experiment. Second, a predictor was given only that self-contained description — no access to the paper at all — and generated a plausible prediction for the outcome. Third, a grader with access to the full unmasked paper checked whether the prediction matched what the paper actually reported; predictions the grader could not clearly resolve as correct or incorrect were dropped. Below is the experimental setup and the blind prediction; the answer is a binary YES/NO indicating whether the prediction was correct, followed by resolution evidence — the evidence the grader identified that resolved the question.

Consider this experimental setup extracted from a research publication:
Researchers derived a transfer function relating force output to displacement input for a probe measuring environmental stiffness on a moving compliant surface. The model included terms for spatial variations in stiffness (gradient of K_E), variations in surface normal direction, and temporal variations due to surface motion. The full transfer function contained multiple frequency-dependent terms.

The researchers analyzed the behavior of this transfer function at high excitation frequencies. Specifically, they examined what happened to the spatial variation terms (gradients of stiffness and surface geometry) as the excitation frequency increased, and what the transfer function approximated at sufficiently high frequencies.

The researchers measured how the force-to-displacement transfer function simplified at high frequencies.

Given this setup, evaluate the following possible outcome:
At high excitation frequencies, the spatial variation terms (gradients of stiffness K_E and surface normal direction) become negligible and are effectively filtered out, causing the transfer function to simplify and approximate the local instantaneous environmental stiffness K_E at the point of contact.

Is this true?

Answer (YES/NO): YES